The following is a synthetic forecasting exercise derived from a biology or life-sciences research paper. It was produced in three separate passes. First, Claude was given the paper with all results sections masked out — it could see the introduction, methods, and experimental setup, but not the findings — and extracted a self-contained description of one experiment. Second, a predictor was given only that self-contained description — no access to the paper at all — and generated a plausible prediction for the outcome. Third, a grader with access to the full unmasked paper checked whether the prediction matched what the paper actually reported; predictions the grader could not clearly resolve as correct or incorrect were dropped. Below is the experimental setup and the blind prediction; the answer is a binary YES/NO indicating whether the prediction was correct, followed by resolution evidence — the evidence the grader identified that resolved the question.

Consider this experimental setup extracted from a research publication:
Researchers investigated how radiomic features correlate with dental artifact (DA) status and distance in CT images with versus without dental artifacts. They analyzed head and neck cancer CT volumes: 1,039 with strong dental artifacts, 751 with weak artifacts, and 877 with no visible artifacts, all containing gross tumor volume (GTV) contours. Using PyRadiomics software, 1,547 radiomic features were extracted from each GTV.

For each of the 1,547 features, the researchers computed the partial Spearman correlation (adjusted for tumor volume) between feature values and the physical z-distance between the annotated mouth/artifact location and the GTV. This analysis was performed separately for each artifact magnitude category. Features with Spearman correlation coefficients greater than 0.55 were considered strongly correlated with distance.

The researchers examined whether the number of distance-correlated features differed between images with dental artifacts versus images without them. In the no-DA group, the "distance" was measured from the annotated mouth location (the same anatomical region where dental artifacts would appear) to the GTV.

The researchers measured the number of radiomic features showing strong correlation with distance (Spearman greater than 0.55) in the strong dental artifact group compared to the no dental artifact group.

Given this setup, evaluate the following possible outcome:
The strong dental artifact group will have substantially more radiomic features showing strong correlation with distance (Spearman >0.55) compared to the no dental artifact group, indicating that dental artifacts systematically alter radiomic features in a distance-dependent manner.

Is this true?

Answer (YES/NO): YES